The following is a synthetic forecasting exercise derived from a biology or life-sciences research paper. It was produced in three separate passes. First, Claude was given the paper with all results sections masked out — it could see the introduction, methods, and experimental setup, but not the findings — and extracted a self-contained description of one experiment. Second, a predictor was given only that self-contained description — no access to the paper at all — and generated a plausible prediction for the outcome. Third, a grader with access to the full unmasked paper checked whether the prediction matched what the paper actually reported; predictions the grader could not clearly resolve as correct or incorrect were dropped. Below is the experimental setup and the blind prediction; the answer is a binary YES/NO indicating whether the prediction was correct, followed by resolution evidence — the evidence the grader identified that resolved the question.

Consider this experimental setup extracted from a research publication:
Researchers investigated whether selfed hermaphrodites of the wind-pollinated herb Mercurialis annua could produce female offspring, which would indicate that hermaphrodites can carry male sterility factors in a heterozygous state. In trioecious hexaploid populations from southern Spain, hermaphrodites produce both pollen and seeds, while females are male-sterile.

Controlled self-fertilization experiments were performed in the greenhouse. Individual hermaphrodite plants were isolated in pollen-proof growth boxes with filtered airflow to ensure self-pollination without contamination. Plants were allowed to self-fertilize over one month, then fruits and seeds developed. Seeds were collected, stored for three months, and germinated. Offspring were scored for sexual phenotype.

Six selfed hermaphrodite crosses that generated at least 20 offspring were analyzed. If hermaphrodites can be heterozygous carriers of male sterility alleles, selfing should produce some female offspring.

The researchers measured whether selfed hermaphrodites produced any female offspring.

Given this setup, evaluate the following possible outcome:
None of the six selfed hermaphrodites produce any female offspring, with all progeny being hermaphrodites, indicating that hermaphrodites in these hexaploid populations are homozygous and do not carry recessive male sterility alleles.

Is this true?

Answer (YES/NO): NO